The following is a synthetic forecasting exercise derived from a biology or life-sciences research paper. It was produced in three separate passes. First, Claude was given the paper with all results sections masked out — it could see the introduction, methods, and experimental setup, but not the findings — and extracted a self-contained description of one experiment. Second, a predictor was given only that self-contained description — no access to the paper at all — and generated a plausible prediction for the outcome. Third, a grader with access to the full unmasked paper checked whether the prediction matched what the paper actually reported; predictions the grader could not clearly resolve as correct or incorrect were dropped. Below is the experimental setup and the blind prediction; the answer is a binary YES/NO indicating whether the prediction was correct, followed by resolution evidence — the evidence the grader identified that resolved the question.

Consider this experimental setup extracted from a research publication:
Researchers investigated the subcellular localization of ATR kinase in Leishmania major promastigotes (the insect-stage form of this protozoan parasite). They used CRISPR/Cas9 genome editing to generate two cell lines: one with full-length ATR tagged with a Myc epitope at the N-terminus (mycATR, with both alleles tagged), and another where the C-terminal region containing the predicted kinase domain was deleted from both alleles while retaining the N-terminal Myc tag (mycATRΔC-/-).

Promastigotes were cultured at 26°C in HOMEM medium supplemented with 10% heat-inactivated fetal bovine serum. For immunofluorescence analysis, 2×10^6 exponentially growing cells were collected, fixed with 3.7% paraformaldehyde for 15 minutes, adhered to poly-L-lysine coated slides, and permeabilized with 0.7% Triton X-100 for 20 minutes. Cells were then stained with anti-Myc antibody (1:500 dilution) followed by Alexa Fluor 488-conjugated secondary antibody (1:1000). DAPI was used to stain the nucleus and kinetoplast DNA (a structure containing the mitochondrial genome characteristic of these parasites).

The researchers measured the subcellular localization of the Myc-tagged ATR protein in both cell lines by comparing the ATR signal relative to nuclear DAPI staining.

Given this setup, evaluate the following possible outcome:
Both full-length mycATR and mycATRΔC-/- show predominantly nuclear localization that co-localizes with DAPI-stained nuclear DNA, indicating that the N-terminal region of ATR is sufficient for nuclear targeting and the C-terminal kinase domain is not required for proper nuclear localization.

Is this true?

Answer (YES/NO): NO